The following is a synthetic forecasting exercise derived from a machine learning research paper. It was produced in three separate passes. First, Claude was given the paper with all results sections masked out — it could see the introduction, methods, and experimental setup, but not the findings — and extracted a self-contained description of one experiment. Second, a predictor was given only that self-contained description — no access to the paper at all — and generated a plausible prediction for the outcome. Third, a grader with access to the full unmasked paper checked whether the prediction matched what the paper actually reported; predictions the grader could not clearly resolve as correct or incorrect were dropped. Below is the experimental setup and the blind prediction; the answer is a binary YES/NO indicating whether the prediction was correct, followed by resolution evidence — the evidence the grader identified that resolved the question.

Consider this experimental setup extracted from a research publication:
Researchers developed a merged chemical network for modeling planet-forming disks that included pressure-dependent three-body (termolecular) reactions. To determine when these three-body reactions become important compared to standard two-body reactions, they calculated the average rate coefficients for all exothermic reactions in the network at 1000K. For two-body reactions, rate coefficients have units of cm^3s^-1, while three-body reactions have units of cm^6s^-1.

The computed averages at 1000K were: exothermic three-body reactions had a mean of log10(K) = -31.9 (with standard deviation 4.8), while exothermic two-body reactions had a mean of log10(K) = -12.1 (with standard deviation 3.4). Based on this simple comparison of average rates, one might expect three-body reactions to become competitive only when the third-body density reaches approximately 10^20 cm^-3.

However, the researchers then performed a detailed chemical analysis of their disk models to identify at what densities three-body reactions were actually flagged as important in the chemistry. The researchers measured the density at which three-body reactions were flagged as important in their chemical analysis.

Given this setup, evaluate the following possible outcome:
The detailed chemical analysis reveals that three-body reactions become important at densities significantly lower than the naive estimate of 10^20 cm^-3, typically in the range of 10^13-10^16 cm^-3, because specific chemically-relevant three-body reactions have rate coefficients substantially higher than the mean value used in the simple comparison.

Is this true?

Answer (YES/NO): NO